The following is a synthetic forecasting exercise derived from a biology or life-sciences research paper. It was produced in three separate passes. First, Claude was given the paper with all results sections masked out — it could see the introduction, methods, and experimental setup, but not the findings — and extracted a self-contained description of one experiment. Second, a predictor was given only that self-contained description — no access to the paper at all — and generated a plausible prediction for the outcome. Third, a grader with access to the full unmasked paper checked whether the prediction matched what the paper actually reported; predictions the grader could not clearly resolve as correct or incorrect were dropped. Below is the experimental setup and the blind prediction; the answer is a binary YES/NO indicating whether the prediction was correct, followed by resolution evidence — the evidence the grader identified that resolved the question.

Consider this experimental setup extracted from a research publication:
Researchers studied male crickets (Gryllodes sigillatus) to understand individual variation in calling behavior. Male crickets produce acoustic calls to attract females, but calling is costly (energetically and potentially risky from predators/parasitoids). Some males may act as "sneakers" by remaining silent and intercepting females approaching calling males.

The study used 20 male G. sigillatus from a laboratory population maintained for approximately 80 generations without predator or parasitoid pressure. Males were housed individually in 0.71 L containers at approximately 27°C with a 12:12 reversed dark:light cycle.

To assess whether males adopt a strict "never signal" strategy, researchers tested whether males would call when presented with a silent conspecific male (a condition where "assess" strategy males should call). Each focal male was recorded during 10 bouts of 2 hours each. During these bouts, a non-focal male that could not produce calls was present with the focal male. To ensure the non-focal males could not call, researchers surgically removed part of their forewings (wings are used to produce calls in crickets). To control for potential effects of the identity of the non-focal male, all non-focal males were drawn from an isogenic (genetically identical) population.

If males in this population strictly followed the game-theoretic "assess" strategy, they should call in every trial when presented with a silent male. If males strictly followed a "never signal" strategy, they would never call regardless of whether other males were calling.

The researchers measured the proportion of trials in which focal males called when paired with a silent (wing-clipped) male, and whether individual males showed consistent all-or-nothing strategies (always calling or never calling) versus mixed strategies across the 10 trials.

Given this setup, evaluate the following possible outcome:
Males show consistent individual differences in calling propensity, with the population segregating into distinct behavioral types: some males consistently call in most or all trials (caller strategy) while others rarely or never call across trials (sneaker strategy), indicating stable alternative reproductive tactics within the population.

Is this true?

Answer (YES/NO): NO